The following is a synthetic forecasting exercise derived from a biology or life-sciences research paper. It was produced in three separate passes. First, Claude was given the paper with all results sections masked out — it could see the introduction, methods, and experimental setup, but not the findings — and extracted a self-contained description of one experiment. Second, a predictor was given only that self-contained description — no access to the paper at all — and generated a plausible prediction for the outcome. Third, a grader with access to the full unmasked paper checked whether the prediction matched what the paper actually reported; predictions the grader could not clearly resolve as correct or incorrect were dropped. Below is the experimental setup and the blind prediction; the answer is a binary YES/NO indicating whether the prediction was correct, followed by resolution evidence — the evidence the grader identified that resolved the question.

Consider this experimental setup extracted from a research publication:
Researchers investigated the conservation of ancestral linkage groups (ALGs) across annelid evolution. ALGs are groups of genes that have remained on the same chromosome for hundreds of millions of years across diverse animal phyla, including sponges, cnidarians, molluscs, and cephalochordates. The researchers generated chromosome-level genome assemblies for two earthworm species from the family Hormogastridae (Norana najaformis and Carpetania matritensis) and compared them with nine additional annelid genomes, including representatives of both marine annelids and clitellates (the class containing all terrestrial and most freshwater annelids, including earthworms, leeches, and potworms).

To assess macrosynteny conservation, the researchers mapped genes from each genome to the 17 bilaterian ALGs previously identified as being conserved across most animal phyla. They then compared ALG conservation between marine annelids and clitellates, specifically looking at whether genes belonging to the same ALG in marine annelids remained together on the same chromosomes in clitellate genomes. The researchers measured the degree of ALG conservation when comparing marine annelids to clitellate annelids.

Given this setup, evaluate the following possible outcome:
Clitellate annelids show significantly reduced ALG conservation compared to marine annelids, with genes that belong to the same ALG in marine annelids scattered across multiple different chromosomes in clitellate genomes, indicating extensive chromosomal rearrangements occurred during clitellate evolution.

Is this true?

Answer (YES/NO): YES